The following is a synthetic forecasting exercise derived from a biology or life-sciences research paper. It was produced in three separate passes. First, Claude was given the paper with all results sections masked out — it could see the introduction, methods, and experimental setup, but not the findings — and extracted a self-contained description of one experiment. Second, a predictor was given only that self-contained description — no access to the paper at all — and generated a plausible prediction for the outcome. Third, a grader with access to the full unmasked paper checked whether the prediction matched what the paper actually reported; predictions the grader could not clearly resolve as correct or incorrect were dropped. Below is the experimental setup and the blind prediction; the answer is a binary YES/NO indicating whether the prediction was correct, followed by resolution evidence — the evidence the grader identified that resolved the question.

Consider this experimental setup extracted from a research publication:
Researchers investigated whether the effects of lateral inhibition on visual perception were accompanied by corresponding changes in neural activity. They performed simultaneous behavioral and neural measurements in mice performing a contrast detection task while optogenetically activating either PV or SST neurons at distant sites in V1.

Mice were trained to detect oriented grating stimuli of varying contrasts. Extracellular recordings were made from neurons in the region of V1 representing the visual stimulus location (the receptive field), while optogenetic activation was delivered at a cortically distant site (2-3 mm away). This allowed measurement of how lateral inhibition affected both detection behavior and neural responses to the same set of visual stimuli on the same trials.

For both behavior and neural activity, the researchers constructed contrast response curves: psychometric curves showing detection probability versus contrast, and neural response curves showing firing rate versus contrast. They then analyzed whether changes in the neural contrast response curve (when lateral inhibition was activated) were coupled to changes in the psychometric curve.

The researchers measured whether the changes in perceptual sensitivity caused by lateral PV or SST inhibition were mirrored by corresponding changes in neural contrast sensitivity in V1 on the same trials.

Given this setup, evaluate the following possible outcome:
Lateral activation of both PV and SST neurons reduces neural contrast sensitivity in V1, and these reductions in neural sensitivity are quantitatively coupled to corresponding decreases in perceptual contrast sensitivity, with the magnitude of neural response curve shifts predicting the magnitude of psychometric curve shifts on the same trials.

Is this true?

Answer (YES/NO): NO